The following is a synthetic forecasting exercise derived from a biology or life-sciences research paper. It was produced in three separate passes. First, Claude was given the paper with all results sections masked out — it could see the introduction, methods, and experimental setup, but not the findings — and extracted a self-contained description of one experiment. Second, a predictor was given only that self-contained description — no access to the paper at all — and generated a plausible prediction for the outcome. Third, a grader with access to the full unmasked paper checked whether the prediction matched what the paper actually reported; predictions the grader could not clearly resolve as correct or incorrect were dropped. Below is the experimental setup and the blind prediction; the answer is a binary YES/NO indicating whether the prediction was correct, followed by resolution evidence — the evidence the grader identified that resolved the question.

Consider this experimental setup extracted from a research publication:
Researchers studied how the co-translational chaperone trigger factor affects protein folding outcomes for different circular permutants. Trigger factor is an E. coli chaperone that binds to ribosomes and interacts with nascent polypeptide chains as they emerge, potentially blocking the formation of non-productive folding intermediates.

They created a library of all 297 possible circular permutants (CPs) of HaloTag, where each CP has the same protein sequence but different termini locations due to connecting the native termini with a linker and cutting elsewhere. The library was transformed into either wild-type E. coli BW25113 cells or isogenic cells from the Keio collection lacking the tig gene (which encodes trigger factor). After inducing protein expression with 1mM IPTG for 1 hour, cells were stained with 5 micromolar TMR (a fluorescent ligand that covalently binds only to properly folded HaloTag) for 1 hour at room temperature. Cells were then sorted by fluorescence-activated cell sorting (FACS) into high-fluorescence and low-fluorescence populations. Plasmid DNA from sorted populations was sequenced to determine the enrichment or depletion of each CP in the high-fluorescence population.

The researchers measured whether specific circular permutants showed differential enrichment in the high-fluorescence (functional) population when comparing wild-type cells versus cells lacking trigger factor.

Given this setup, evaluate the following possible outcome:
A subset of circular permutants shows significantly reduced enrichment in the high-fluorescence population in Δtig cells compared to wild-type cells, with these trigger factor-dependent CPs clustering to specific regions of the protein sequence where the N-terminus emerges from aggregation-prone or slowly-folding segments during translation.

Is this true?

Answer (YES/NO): NO